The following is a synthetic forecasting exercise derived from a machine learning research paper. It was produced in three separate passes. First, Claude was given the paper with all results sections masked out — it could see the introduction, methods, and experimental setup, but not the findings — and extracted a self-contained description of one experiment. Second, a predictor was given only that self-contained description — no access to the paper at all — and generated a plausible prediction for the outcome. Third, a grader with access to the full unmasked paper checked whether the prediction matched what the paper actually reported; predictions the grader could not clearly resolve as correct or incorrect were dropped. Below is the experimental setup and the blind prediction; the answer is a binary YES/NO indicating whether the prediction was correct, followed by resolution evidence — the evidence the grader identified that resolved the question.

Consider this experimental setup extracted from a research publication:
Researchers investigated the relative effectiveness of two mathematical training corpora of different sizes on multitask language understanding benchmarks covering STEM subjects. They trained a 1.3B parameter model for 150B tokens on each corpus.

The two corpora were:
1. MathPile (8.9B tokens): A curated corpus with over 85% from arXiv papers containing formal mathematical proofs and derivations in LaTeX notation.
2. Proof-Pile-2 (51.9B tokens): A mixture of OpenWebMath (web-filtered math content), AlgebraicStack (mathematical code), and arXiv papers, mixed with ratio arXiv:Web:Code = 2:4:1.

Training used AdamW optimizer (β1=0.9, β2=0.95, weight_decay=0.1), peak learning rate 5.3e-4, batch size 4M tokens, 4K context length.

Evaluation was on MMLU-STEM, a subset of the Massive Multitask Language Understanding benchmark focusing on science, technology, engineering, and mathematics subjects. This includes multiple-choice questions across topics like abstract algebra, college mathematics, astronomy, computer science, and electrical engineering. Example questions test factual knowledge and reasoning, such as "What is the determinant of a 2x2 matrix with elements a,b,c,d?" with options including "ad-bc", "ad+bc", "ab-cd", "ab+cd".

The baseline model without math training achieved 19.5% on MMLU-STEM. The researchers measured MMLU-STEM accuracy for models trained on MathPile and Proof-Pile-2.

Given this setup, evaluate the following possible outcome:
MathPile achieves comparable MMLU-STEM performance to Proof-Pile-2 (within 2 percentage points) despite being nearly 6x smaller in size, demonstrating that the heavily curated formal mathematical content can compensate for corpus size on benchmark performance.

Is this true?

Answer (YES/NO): NO